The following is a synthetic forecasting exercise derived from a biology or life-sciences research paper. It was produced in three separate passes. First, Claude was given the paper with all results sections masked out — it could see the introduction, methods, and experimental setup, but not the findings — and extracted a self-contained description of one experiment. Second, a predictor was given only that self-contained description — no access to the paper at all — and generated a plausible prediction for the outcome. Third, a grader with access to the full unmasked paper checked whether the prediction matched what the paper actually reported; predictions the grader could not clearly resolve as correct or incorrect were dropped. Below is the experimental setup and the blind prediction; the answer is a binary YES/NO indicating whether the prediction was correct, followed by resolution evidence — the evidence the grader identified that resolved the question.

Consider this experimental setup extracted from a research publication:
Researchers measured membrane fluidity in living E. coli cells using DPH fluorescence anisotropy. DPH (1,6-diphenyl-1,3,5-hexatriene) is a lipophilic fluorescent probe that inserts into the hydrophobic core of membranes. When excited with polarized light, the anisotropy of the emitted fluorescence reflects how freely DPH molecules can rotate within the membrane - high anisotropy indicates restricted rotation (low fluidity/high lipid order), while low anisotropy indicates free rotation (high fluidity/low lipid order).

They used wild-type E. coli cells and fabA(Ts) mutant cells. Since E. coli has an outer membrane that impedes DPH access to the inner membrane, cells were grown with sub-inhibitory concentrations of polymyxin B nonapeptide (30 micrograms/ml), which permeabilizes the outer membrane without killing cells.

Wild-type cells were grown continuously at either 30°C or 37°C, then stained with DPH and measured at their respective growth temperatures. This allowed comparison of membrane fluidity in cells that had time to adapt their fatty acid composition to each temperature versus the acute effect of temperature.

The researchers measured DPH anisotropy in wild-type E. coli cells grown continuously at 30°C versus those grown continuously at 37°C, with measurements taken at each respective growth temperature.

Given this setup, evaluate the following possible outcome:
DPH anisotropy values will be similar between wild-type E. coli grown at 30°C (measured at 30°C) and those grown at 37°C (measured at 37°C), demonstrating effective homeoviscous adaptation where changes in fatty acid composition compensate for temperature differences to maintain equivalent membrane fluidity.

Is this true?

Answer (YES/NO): YES